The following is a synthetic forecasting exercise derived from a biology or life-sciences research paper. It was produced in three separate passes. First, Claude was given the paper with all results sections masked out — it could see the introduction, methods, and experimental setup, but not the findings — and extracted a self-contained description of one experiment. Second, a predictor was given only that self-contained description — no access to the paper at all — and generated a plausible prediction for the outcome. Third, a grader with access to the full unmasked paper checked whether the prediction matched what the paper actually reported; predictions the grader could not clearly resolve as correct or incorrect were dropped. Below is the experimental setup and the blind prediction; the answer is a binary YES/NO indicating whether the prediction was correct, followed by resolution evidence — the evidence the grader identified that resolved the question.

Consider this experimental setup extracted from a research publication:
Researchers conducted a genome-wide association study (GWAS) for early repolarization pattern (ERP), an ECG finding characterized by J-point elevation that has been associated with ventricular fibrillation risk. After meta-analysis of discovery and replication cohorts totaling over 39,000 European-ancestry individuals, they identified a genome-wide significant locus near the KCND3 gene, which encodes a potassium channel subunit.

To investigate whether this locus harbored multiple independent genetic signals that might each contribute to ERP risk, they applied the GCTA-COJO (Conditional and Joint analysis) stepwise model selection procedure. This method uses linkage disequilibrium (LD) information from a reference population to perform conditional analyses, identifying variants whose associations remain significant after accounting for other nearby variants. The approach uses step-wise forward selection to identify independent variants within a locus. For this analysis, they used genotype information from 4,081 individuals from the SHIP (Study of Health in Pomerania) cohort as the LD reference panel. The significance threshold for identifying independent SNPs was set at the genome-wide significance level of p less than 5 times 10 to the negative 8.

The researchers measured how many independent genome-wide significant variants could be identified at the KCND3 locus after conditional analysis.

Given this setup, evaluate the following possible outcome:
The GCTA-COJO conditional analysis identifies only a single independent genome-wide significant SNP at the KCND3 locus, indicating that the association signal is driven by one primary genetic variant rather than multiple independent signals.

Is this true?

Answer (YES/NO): YES